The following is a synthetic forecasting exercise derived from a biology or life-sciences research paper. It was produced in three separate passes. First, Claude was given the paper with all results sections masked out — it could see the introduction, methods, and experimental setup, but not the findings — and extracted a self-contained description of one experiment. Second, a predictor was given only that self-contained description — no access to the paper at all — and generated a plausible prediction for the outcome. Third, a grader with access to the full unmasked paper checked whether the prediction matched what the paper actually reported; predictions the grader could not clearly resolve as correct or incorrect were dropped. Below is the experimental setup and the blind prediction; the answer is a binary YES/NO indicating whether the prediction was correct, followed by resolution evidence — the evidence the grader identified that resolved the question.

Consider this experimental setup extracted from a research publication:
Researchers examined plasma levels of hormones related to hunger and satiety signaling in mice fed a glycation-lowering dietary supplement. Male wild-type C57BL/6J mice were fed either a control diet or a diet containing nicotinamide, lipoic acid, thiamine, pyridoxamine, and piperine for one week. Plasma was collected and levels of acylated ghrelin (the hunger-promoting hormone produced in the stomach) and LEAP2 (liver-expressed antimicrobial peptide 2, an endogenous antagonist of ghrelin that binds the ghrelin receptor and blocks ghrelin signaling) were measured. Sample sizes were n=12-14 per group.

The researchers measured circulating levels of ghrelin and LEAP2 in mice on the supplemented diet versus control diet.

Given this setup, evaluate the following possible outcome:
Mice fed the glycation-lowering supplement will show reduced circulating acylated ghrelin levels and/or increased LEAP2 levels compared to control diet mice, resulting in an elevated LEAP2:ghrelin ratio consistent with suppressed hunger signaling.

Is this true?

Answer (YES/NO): NO